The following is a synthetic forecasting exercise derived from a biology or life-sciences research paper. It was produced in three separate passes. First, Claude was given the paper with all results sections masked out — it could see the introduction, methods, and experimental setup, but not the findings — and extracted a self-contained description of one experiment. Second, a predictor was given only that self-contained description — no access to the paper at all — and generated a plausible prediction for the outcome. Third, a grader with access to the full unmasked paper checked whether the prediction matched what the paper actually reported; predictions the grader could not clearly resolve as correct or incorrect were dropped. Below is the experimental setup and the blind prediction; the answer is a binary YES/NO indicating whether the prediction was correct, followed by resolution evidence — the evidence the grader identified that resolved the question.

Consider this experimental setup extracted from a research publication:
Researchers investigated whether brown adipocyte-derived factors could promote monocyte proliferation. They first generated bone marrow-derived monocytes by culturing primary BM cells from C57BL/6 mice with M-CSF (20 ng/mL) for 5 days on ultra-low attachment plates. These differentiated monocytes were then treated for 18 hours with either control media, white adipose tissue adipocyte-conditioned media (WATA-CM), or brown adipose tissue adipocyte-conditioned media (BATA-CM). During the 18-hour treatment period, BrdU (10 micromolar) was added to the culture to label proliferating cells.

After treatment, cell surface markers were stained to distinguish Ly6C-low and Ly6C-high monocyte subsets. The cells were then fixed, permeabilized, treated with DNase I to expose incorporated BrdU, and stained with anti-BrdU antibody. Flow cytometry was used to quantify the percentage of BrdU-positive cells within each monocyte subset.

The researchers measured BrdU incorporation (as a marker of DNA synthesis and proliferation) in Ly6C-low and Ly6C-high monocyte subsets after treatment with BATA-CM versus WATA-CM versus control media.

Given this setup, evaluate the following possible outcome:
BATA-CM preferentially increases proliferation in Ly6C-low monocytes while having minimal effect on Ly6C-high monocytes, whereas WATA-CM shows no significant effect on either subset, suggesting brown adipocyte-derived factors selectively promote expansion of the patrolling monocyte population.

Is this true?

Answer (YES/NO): YES